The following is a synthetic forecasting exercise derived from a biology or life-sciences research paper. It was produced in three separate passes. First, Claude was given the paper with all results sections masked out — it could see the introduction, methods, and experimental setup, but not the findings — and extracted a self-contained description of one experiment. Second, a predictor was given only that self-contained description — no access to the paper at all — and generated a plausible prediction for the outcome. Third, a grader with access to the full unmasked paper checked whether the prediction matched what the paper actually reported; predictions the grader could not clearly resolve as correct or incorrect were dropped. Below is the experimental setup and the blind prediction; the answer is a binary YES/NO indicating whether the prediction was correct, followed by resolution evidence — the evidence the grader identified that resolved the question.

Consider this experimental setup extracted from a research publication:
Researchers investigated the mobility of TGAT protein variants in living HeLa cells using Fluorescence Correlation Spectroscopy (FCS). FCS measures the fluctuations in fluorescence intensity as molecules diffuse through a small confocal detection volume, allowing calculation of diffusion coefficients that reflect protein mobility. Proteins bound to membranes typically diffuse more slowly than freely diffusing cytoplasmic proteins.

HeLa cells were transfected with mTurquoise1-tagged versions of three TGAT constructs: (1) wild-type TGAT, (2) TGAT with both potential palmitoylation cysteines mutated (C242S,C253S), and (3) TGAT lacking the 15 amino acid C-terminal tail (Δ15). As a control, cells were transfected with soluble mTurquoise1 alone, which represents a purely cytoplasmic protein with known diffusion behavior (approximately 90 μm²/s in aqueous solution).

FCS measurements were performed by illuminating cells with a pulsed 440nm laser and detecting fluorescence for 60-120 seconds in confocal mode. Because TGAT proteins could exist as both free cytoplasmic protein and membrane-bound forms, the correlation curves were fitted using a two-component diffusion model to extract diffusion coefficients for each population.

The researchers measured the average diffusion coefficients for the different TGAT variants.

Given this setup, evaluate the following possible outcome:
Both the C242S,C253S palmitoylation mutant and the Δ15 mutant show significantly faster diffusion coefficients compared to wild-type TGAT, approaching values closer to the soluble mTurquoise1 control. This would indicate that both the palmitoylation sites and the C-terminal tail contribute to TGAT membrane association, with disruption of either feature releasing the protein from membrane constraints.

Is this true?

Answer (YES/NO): YES